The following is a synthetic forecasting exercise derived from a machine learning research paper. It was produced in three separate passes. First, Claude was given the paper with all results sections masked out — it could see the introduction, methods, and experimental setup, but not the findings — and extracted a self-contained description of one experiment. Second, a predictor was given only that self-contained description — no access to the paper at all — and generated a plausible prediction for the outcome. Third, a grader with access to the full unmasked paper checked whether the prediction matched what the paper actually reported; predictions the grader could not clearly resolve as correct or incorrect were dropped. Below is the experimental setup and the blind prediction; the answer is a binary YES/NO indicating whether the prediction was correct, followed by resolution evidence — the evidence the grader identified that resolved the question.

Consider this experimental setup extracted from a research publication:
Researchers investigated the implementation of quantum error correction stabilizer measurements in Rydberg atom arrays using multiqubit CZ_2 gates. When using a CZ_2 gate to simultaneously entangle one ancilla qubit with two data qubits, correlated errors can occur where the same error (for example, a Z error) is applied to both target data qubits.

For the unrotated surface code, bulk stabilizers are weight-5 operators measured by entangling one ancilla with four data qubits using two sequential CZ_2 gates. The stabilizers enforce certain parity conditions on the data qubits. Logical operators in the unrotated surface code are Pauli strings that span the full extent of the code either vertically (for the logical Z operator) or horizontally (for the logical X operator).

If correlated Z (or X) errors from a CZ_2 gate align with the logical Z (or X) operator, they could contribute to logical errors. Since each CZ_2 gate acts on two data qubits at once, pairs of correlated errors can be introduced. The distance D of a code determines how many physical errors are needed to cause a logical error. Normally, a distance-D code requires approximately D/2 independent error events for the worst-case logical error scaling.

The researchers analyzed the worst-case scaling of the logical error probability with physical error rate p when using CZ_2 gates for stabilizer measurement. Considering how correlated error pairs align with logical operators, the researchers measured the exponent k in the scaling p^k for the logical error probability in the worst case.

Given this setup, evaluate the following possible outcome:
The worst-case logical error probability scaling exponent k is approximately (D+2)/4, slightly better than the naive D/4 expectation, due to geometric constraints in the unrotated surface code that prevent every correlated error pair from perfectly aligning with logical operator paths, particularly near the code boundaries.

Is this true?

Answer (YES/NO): NO